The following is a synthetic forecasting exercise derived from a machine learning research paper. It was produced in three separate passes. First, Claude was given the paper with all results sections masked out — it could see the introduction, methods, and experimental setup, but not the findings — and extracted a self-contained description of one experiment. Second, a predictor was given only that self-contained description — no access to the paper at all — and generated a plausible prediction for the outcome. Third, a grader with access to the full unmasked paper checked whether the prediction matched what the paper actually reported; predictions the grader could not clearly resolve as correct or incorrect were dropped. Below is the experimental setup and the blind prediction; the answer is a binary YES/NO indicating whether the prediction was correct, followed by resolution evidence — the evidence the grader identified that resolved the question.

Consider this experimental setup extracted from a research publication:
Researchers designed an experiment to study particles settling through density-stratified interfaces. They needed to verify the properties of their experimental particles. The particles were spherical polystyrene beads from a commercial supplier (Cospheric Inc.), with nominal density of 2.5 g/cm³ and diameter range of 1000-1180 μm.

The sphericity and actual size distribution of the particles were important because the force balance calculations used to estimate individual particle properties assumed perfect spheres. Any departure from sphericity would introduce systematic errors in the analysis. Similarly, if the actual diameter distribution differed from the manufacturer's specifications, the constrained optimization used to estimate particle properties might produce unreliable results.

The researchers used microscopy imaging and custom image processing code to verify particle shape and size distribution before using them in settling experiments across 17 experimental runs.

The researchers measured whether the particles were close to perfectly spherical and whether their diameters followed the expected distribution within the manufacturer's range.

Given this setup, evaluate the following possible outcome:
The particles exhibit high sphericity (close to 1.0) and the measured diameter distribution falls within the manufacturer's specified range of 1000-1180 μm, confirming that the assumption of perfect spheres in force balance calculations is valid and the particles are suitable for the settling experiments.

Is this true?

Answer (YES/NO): YES